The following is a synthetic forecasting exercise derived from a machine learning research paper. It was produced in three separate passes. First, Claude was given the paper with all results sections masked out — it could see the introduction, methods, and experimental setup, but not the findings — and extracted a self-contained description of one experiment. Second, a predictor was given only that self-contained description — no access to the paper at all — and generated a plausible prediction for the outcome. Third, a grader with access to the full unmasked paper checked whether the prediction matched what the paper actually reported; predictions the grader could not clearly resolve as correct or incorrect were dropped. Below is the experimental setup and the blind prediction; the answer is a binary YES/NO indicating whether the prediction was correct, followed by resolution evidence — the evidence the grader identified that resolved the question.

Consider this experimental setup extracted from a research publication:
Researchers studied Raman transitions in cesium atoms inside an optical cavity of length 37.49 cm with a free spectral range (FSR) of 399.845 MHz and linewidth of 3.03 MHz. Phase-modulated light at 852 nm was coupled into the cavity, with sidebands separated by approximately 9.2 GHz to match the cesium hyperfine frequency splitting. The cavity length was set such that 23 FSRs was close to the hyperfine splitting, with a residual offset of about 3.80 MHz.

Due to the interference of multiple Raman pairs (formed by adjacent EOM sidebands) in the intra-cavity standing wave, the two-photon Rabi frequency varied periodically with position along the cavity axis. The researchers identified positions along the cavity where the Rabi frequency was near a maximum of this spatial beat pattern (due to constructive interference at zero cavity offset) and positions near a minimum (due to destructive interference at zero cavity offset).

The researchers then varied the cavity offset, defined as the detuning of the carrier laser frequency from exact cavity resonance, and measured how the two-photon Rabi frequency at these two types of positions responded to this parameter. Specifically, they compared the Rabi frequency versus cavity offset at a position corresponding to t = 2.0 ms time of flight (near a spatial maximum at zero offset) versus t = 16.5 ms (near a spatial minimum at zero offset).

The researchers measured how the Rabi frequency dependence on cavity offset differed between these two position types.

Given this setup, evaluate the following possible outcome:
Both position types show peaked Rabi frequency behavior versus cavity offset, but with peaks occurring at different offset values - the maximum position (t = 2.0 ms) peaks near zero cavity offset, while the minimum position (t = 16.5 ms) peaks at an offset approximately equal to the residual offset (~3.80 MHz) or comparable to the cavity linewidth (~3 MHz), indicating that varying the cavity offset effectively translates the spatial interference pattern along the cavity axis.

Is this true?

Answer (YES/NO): NO